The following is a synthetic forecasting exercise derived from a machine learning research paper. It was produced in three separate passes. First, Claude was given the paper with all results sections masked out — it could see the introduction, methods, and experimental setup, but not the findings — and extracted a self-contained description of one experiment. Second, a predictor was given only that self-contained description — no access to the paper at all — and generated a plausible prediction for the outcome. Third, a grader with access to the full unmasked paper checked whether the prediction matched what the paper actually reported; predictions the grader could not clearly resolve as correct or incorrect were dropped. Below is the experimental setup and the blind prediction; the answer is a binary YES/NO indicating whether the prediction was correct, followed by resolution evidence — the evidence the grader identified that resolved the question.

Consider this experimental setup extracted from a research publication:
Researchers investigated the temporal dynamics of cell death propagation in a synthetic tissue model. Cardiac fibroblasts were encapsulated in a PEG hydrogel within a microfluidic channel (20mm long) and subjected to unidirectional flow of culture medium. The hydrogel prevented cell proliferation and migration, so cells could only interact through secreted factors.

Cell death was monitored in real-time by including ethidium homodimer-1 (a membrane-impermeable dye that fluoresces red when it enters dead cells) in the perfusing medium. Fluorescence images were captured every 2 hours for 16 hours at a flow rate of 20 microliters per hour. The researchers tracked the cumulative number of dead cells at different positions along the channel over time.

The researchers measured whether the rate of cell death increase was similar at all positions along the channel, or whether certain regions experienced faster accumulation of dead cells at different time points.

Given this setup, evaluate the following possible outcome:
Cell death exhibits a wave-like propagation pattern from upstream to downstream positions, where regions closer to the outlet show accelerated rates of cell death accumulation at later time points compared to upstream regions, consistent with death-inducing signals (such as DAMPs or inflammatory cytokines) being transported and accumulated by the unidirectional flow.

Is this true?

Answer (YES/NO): NO